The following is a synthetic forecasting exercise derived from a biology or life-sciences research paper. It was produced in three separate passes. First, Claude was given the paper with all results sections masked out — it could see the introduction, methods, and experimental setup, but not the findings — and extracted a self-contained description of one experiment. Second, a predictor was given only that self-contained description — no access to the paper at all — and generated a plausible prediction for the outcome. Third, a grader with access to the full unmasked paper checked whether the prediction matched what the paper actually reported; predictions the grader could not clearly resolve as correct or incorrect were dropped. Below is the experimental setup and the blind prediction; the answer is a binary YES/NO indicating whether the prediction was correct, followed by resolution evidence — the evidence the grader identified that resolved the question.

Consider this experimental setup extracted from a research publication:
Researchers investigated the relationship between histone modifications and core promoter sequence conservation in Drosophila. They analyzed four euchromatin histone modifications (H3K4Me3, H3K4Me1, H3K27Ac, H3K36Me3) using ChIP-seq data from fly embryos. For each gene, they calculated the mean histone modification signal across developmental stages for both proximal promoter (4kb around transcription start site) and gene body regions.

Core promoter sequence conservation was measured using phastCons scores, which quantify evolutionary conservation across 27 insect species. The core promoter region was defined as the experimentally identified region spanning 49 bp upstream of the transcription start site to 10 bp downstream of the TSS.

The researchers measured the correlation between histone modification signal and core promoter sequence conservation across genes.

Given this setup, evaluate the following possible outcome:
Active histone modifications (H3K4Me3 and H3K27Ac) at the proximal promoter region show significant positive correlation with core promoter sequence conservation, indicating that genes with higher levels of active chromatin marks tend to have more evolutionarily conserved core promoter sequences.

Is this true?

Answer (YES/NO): NO